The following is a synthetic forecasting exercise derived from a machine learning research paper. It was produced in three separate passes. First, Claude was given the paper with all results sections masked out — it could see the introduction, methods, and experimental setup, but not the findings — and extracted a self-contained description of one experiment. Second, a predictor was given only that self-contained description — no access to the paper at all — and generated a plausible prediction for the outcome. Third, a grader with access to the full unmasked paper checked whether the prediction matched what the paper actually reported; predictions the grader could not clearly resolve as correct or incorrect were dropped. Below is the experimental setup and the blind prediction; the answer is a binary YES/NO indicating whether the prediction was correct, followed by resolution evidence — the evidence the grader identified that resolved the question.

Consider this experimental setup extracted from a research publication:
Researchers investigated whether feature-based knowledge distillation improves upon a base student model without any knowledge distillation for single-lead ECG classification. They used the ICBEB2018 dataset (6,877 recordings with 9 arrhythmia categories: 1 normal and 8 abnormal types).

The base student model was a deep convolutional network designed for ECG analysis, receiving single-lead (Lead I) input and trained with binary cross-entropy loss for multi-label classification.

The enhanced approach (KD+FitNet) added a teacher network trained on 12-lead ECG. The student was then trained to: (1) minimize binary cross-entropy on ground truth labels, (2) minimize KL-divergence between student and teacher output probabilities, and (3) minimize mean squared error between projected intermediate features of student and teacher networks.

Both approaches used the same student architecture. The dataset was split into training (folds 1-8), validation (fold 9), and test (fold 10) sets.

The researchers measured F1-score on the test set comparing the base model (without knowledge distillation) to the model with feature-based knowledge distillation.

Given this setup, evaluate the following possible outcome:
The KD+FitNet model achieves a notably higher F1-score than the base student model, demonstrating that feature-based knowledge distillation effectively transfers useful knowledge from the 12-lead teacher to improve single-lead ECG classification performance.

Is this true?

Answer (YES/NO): NO